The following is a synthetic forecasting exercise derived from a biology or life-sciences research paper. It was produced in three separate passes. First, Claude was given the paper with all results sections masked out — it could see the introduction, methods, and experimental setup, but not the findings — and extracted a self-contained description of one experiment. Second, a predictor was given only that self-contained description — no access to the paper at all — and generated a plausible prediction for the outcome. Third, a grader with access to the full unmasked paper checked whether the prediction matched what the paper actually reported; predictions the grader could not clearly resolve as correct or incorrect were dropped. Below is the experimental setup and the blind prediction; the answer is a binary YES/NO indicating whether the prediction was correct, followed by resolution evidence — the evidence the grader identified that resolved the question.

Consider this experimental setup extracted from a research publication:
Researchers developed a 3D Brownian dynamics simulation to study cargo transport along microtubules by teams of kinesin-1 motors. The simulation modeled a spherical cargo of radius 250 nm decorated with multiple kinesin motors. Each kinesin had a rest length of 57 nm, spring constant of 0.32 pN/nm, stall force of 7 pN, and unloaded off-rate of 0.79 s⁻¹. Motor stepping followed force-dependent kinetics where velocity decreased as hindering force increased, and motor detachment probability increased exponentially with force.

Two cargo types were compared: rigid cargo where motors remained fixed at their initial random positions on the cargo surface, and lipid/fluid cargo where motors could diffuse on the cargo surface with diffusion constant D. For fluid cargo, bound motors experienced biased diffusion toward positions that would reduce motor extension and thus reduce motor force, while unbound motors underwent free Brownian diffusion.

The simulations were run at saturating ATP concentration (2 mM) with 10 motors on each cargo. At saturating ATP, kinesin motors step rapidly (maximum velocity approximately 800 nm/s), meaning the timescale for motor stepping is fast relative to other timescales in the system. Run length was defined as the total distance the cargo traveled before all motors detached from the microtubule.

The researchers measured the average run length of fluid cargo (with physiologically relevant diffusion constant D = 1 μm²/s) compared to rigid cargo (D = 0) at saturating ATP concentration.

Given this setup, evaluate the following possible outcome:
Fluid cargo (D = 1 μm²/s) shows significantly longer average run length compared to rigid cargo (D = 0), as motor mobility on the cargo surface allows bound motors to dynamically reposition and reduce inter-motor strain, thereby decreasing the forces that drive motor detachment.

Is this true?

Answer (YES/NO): NO